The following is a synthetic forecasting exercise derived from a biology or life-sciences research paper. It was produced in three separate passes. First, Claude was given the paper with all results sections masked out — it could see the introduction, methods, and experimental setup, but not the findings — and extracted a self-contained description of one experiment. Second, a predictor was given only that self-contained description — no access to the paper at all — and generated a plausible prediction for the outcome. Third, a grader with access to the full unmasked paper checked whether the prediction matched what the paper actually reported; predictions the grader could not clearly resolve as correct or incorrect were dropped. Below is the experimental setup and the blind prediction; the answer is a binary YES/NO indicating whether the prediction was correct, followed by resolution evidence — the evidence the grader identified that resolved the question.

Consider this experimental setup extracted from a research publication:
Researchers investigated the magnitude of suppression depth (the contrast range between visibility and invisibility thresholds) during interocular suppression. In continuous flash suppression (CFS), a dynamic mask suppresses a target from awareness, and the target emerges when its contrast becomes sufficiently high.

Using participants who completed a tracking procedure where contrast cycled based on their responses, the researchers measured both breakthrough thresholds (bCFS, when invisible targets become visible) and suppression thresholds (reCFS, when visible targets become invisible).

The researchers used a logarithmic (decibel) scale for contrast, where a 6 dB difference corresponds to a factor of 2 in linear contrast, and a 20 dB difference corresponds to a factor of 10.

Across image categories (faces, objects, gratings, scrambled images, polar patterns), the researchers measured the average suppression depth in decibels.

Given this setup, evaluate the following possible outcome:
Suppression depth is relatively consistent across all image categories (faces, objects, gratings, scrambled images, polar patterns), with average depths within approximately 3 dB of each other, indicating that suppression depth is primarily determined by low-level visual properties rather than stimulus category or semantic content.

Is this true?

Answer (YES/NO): YES